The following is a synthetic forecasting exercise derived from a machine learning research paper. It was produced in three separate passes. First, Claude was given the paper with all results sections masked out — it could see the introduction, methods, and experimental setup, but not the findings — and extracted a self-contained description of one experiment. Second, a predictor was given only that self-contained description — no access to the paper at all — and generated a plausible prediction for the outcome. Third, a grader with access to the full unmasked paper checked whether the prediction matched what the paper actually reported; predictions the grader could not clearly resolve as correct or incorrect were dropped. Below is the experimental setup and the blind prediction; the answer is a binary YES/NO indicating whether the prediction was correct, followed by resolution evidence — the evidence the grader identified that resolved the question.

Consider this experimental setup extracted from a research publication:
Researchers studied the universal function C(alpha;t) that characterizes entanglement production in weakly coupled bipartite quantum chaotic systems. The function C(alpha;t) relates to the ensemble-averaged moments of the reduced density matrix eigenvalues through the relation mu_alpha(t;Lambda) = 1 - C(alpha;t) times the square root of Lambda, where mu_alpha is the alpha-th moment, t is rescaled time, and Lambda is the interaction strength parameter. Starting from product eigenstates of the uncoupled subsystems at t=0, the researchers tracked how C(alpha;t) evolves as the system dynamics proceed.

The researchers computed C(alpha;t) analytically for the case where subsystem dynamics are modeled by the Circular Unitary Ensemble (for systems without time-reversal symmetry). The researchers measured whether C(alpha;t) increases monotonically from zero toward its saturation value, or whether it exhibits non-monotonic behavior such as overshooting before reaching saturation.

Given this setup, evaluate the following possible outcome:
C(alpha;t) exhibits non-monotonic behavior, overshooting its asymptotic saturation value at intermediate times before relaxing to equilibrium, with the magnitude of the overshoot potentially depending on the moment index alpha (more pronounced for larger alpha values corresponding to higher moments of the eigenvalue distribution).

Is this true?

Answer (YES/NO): YES